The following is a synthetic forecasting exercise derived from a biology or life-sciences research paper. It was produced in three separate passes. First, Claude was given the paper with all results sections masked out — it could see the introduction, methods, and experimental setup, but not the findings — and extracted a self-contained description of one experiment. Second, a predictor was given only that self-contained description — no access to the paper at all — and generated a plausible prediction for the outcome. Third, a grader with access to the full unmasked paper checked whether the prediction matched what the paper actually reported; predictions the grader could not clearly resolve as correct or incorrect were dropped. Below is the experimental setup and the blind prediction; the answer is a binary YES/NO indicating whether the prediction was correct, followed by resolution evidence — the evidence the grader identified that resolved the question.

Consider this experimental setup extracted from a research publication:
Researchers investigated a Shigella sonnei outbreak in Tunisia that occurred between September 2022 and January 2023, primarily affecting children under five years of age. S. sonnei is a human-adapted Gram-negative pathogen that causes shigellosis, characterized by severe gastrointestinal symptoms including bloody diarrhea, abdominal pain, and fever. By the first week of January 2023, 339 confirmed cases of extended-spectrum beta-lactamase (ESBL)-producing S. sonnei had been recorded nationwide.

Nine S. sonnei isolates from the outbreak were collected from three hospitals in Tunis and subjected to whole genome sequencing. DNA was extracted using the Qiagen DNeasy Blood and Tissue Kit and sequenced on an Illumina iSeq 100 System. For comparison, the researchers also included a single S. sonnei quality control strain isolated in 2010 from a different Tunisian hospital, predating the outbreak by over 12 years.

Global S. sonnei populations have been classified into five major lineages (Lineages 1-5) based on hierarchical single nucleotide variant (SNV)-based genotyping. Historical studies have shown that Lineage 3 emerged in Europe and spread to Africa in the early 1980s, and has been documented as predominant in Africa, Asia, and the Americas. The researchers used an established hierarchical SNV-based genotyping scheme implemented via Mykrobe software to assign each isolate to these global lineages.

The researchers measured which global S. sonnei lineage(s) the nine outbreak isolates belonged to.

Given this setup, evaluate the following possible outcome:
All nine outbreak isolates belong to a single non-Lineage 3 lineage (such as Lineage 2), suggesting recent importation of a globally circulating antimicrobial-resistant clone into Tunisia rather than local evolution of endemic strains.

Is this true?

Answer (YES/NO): NO